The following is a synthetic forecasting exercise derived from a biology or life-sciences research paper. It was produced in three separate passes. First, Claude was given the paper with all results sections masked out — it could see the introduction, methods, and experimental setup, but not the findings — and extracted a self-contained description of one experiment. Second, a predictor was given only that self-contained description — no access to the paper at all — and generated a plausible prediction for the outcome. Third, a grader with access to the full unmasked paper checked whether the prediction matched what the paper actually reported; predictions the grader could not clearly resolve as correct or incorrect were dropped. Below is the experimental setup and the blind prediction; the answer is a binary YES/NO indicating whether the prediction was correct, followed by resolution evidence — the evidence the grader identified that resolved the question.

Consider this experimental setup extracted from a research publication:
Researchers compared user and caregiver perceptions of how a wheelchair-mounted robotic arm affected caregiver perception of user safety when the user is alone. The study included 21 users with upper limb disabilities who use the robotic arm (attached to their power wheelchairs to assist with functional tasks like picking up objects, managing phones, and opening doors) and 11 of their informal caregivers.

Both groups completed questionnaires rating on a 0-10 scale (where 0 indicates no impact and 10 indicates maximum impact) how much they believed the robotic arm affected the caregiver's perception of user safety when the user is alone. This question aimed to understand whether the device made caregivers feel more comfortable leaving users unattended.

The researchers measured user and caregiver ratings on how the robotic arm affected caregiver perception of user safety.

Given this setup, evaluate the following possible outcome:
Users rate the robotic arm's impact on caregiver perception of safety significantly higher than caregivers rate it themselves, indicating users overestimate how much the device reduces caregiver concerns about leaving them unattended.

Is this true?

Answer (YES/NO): NO